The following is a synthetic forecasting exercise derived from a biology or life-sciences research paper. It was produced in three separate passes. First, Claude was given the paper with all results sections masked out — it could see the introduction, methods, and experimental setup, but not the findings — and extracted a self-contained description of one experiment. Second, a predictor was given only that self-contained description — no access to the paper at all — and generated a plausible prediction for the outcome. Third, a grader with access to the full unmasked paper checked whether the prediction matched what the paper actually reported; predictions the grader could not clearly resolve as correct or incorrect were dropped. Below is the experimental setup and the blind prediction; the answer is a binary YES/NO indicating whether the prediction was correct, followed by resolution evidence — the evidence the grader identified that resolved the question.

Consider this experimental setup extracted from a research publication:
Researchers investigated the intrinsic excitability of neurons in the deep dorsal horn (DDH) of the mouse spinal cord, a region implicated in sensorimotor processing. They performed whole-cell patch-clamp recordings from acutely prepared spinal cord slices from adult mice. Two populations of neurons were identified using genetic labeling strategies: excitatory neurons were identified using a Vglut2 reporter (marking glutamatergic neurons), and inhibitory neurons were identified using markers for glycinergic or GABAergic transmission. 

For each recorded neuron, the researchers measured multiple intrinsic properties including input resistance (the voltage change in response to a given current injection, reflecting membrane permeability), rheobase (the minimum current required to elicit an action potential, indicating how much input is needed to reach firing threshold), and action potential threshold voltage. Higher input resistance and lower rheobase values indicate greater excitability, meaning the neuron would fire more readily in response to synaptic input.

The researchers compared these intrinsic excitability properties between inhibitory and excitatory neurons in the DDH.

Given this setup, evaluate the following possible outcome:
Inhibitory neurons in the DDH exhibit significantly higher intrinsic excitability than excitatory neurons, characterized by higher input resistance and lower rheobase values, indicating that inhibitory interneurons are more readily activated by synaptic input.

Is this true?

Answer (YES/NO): NO